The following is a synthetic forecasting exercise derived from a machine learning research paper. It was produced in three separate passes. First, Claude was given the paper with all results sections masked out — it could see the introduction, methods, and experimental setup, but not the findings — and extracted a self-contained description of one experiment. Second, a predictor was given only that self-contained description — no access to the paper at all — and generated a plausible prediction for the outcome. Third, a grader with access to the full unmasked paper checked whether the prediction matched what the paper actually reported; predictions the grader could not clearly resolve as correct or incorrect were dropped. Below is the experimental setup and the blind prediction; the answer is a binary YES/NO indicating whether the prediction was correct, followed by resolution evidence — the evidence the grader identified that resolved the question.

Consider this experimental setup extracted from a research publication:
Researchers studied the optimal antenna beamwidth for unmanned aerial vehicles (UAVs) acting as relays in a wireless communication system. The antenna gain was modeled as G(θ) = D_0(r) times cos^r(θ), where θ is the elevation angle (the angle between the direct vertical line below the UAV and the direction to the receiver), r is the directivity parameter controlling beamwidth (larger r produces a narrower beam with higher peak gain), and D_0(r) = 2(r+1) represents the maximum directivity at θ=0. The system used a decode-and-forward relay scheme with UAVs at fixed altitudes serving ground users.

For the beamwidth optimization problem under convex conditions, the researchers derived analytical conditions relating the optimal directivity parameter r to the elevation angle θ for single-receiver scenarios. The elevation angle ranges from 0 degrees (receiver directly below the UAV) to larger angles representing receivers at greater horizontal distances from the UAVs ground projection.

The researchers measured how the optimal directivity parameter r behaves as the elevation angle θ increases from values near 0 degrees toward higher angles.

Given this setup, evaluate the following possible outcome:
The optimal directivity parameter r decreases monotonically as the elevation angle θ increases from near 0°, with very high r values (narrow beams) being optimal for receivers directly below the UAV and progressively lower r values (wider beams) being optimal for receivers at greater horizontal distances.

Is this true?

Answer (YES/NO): YES